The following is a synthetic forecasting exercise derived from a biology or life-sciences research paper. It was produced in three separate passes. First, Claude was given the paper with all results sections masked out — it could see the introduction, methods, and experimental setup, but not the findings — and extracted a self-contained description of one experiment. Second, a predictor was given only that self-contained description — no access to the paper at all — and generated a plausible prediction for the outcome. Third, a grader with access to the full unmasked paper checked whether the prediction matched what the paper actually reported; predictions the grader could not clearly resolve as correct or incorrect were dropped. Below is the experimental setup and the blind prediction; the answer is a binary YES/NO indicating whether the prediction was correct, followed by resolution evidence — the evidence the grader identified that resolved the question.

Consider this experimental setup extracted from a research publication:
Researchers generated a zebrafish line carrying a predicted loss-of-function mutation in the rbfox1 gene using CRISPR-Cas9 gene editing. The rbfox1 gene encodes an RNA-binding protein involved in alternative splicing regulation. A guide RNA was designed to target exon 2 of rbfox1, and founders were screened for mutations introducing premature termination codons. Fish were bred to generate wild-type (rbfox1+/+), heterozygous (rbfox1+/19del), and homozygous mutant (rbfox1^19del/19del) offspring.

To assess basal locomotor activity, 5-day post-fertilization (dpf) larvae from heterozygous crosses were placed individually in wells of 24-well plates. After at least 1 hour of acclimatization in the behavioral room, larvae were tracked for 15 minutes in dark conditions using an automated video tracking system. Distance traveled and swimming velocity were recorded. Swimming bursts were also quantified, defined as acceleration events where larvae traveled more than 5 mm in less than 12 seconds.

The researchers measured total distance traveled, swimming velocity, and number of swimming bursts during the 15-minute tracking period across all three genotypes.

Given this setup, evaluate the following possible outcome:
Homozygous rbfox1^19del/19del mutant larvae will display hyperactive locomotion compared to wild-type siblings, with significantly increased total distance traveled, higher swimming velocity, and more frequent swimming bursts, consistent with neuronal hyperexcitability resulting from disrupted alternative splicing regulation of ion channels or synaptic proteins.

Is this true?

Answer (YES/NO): YES